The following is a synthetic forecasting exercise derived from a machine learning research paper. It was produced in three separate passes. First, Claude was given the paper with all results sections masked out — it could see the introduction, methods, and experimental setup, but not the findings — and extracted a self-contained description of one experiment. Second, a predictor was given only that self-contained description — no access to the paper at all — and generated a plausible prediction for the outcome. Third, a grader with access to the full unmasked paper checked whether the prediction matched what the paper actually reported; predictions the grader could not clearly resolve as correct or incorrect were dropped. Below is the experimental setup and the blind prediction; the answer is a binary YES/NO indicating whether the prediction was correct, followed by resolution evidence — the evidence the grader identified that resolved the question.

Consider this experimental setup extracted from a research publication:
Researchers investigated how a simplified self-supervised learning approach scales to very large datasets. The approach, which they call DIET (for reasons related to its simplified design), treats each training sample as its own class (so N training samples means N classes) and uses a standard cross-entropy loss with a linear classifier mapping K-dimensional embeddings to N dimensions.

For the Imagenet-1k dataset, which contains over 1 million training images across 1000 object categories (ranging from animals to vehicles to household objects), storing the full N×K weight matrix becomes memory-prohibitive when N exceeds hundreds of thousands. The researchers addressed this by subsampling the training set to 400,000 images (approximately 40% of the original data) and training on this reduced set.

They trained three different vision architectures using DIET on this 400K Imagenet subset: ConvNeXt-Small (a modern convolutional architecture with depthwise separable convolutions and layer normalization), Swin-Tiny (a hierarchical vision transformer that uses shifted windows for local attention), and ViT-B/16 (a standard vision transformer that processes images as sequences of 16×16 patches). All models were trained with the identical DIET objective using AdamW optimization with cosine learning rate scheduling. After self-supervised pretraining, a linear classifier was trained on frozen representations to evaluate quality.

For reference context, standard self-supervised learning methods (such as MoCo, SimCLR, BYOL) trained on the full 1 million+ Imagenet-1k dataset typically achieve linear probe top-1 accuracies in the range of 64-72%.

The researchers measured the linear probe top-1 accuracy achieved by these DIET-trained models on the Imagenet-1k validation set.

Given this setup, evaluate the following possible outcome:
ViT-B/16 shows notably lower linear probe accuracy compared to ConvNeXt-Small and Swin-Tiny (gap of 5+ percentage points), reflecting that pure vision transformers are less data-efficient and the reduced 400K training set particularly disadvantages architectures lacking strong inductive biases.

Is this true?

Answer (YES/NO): NO